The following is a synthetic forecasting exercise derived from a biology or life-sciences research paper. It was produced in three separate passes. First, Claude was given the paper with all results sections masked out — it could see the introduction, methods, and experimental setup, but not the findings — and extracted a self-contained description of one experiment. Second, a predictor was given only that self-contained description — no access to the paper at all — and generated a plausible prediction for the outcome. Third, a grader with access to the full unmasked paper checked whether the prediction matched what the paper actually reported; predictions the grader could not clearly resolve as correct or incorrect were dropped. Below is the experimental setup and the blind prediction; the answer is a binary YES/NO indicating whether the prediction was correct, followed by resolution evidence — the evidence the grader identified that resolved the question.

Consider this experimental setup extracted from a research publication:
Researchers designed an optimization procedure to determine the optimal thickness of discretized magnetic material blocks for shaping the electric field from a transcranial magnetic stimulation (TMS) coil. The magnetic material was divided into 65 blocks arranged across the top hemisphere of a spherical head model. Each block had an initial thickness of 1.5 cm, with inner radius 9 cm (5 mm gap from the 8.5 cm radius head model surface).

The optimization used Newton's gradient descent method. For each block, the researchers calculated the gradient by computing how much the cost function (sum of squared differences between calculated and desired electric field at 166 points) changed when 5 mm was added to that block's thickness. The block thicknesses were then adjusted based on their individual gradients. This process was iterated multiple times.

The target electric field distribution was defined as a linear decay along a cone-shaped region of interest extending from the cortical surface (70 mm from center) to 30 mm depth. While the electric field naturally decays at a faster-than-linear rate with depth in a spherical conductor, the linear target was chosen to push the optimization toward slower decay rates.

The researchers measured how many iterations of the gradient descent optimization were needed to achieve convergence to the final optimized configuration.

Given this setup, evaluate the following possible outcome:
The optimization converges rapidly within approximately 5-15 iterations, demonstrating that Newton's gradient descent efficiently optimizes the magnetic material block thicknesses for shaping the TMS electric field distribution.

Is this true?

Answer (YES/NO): NO